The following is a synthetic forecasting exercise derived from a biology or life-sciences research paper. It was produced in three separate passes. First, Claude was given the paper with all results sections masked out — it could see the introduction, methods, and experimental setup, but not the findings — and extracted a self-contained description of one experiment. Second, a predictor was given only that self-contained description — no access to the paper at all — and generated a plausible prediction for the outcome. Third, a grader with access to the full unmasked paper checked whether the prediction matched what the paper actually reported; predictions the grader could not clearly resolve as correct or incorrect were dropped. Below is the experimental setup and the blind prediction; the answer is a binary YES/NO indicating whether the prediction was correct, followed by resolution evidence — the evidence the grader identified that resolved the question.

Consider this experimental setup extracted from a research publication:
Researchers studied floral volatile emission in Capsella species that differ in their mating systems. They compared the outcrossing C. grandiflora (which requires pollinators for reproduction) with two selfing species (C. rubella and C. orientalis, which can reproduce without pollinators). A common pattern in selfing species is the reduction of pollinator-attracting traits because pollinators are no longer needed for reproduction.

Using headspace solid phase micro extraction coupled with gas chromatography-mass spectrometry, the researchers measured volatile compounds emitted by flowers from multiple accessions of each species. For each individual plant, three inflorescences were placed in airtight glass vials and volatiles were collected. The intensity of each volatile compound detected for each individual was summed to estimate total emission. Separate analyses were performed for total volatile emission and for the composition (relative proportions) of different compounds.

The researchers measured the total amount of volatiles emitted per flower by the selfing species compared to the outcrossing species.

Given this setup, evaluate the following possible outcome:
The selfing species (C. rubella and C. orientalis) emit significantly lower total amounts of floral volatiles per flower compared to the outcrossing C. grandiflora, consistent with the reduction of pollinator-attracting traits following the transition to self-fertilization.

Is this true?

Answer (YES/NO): NO